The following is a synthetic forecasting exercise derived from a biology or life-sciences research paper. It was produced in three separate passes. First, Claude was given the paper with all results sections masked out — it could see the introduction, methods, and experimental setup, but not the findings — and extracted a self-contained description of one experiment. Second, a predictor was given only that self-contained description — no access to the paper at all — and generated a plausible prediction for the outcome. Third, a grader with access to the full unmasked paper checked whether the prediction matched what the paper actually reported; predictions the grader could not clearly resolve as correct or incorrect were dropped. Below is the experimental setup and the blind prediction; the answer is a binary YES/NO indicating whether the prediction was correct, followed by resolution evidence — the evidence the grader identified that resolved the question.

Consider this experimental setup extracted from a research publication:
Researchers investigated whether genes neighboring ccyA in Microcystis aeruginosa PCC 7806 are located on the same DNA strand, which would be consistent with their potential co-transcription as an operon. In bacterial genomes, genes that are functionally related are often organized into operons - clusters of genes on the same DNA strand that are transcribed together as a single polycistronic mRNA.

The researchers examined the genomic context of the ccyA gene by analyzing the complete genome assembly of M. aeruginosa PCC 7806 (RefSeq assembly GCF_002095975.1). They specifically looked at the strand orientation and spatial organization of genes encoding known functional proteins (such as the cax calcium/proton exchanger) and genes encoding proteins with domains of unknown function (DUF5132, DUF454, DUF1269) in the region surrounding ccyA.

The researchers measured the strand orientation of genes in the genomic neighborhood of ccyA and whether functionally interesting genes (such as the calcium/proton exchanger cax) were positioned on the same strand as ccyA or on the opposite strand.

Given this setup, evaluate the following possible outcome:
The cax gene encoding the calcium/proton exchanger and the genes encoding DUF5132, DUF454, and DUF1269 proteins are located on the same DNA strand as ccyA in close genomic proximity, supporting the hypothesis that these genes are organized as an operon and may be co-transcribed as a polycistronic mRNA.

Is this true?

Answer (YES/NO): NO